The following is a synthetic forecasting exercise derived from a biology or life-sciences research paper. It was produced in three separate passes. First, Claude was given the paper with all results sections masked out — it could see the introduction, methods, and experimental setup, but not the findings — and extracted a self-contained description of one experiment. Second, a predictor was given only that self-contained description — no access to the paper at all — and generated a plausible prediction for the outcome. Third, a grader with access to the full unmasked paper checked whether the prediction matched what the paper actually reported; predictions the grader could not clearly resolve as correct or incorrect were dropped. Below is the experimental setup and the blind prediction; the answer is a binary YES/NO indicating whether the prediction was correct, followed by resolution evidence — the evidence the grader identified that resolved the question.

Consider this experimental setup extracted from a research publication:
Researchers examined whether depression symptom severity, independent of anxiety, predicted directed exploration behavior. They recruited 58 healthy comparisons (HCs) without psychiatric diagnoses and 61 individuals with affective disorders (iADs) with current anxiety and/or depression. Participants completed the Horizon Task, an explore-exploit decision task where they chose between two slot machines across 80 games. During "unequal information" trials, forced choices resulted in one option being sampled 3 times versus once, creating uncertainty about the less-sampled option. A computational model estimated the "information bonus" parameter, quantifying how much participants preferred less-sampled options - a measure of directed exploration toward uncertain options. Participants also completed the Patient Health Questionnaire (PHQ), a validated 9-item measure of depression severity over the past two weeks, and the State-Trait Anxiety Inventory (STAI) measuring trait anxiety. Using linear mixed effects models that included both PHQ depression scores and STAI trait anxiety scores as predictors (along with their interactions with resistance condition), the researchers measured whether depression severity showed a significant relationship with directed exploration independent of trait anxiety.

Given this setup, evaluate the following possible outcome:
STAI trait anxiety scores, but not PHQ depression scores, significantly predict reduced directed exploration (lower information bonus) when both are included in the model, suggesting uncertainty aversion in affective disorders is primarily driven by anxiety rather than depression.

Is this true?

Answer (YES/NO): NO